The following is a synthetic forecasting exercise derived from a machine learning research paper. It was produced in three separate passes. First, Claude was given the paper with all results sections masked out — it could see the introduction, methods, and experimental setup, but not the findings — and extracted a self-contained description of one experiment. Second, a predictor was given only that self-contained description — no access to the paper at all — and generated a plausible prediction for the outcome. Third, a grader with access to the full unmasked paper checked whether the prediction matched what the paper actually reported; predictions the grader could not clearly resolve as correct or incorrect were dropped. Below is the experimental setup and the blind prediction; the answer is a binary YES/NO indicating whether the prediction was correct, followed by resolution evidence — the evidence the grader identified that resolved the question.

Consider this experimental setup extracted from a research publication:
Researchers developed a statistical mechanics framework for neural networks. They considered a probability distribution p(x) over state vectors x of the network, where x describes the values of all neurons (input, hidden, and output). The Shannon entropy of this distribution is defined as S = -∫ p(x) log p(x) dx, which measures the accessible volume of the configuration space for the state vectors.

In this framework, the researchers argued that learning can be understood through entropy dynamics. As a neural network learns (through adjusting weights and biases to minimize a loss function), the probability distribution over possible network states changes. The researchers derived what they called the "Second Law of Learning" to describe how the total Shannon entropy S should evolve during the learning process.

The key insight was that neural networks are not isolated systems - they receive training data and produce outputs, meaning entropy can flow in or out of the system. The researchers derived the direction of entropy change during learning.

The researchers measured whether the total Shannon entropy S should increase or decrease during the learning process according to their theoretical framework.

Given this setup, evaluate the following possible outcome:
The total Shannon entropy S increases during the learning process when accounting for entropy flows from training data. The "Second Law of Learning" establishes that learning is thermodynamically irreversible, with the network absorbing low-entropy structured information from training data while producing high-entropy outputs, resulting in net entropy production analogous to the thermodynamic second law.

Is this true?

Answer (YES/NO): NO